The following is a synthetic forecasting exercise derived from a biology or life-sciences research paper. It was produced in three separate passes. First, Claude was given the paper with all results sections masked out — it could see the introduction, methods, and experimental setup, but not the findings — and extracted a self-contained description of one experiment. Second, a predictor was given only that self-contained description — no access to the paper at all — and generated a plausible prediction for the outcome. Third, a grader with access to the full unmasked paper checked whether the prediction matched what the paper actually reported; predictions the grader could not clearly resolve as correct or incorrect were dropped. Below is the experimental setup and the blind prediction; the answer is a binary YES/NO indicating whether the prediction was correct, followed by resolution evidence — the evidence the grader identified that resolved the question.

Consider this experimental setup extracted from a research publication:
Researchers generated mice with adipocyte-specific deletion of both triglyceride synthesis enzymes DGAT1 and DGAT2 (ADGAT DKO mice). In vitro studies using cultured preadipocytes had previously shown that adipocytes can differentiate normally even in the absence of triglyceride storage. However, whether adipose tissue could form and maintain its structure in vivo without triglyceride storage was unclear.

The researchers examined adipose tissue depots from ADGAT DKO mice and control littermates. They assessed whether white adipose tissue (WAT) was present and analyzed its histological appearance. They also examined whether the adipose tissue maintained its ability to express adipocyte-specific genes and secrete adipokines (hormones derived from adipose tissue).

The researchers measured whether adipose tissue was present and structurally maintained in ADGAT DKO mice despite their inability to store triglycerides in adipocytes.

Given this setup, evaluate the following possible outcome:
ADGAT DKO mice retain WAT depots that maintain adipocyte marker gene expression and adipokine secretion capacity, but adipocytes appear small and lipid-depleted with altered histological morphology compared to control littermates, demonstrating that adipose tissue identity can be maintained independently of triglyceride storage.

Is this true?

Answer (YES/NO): YES